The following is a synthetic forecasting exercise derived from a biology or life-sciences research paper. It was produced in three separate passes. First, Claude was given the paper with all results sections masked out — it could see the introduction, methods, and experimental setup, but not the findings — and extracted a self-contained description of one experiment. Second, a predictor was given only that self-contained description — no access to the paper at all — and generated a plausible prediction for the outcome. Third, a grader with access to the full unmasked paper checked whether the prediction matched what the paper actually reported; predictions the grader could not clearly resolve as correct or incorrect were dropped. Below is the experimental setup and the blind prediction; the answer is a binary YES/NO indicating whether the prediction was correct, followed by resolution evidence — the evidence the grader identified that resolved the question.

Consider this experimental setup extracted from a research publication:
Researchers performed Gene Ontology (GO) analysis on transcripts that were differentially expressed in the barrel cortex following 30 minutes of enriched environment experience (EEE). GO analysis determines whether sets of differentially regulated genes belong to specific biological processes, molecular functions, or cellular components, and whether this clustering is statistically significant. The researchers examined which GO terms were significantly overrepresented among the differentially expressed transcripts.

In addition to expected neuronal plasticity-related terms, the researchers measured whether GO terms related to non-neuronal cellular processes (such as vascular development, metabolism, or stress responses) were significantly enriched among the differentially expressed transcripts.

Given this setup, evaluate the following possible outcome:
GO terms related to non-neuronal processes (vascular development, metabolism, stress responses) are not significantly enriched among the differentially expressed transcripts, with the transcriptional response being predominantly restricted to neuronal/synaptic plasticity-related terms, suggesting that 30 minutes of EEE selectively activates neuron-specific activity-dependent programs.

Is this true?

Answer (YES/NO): NO